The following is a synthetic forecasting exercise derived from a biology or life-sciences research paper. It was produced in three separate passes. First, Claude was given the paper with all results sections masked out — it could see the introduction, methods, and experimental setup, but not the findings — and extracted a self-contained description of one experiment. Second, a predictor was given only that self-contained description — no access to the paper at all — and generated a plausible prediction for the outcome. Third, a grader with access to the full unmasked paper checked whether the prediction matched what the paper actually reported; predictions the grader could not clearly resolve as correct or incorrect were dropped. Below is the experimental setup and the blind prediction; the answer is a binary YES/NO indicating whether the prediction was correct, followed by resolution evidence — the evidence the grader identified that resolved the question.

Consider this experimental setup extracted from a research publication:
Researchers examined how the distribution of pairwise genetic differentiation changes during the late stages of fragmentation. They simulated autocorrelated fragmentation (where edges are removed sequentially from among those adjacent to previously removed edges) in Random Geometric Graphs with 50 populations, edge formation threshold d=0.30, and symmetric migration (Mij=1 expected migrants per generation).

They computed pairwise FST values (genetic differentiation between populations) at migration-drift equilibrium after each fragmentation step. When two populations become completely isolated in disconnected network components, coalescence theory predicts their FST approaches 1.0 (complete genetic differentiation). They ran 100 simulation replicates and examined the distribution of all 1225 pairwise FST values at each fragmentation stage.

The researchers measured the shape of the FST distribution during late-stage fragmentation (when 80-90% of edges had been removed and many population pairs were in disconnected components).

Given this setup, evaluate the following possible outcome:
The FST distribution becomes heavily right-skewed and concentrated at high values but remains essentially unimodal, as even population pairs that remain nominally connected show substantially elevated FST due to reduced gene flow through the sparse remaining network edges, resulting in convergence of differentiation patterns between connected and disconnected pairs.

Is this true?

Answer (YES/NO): NO